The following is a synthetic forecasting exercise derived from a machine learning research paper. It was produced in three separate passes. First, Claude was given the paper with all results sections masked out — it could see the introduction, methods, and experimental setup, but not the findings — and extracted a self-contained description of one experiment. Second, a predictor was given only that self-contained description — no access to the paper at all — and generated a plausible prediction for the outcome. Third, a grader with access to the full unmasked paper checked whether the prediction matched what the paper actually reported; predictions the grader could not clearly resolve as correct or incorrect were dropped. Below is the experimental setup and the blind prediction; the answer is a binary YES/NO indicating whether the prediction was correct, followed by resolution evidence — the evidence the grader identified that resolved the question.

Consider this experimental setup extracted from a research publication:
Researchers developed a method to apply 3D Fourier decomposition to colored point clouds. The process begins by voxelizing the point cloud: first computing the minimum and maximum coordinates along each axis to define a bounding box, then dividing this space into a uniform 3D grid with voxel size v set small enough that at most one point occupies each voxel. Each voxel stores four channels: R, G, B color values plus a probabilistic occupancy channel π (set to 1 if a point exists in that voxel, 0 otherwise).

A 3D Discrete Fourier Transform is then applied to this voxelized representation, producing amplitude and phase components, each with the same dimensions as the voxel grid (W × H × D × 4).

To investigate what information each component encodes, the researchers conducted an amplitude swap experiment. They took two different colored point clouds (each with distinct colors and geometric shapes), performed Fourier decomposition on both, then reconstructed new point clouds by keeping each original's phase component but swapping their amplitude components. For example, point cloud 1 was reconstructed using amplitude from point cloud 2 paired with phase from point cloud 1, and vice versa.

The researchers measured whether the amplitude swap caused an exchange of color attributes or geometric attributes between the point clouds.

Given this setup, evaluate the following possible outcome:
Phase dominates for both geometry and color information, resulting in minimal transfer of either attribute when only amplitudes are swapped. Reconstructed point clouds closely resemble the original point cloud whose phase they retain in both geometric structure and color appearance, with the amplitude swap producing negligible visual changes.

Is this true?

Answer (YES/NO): NO